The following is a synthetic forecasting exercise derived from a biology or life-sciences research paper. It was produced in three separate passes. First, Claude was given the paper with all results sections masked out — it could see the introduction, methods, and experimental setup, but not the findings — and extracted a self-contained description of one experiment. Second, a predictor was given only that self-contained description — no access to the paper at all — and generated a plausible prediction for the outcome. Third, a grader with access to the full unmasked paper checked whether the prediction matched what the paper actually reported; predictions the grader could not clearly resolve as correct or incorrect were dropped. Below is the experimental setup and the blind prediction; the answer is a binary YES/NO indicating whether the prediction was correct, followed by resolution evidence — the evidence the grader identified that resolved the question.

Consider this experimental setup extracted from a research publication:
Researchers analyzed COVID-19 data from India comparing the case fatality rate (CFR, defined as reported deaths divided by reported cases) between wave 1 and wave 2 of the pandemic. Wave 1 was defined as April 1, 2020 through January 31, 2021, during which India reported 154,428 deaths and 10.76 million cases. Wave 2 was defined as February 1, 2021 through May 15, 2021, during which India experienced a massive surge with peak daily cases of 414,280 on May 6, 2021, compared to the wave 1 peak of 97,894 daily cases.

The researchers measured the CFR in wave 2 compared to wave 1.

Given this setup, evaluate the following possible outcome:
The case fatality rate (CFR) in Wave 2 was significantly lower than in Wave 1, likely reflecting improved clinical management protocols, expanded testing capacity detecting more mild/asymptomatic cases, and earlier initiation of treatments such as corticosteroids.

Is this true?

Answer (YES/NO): YES